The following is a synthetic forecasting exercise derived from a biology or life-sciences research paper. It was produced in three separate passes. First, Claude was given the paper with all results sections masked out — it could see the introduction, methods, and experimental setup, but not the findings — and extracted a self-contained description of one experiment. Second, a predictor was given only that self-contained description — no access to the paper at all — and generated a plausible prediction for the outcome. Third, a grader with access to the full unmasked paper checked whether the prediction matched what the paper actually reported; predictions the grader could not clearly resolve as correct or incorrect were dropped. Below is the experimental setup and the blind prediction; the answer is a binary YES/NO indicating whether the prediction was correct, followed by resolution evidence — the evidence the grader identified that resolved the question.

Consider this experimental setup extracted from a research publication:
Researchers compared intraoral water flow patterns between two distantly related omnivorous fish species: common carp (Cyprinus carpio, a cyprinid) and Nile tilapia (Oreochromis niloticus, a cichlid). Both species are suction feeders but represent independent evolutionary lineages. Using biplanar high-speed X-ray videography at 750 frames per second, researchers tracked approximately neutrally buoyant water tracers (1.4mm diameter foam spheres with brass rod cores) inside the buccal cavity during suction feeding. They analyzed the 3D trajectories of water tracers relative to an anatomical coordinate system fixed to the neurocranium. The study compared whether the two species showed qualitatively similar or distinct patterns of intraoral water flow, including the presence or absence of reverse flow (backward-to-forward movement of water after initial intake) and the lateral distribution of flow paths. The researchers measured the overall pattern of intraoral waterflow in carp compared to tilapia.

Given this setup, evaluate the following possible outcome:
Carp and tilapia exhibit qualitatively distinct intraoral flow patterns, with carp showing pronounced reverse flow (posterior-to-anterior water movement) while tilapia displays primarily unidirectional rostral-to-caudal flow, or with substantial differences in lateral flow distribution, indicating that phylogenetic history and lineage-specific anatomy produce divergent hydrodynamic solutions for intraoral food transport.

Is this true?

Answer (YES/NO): YES